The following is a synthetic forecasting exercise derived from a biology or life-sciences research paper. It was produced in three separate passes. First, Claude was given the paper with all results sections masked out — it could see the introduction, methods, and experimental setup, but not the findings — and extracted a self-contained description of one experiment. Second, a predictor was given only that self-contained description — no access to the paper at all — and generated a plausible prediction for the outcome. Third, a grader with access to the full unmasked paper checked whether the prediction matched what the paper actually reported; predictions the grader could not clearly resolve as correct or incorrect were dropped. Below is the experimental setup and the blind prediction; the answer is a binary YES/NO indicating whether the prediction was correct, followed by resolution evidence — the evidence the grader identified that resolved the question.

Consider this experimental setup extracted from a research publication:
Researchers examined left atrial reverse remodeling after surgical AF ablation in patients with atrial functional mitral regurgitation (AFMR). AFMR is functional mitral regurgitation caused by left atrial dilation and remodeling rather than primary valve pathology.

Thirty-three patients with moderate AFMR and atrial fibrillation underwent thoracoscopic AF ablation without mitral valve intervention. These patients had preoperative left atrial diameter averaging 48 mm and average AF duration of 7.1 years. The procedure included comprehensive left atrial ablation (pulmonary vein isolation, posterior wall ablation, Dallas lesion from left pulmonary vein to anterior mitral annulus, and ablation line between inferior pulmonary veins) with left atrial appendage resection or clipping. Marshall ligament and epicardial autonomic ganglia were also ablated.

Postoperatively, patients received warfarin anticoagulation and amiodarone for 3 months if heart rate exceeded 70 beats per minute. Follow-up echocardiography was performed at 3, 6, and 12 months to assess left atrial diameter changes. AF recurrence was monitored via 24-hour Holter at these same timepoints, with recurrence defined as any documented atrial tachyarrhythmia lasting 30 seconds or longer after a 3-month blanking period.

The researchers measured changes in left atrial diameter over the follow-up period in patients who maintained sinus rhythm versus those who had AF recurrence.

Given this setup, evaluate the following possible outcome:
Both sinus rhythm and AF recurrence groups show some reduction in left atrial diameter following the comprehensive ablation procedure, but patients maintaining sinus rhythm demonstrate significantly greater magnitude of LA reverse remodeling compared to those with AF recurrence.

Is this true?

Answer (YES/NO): YES